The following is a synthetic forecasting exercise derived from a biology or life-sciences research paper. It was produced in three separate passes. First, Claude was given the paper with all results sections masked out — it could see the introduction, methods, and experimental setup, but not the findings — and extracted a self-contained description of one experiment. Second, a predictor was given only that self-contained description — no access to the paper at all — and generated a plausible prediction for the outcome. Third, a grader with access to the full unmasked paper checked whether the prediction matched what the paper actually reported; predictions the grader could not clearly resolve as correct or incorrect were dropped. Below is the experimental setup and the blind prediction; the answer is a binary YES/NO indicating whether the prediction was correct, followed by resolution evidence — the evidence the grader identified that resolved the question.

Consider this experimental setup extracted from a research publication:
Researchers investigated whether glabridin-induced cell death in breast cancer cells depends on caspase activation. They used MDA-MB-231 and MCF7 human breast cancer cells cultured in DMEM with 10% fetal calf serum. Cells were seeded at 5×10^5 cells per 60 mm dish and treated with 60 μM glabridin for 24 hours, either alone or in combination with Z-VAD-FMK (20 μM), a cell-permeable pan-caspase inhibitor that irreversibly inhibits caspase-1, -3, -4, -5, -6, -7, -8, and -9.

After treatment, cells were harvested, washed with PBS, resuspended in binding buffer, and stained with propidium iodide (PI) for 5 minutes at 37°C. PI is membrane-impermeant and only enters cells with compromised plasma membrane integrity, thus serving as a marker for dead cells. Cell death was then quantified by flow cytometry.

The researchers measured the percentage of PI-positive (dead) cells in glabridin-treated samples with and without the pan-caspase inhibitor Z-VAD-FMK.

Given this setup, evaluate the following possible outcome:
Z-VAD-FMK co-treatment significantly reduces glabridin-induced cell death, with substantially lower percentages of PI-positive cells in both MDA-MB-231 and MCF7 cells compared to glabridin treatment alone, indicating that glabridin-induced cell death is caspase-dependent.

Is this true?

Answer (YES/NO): NO